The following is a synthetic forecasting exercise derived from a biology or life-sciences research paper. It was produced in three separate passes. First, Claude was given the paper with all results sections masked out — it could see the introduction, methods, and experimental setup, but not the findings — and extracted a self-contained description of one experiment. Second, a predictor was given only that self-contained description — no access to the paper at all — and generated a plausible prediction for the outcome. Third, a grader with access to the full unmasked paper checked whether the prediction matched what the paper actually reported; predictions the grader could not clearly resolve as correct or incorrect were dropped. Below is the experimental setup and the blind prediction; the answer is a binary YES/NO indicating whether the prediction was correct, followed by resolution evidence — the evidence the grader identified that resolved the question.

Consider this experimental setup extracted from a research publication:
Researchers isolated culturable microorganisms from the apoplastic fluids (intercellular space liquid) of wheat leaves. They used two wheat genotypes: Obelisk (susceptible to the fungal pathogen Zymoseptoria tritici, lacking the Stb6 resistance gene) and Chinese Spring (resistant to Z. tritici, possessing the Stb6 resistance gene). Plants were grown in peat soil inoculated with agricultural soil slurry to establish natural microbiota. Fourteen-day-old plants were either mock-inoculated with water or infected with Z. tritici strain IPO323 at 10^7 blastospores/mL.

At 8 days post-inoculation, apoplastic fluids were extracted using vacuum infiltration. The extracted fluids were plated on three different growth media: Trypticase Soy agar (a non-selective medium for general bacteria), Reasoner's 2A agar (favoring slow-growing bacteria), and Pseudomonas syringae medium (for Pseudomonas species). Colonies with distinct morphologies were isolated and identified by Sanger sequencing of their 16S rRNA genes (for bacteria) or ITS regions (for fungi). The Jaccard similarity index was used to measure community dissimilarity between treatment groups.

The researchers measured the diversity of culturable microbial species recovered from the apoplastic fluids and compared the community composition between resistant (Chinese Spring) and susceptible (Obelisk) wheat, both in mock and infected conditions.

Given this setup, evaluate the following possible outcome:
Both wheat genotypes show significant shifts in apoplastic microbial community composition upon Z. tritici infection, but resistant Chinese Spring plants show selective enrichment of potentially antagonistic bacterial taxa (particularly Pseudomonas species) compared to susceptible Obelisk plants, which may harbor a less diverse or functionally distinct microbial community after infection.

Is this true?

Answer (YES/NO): YES